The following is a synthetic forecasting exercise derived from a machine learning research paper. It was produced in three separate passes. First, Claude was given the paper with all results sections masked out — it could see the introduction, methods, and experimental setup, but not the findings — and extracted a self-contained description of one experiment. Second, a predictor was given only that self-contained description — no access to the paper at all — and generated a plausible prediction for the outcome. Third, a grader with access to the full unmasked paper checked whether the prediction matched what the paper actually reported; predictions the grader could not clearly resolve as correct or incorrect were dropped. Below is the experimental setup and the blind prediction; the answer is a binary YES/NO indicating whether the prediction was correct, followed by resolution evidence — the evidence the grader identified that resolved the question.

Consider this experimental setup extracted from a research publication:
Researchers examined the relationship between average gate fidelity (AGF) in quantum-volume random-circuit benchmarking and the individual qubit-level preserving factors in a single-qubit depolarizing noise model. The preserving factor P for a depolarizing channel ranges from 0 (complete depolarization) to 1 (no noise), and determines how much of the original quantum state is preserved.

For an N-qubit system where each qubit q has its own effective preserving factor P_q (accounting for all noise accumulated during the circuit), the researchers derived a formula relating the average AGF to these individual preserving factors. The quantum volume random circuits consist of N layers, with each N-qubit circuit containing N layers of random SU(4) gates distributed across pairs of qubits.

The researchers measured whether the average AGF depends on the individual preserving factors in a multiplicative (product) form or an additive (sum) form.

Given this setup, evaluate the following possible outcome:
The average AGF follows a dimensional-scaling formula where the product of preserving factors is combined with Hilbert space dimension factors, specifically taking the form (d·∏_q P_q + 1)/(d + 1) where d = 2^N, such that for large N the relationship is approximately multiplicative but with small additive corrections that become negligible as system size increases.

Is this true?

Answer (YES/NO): NO